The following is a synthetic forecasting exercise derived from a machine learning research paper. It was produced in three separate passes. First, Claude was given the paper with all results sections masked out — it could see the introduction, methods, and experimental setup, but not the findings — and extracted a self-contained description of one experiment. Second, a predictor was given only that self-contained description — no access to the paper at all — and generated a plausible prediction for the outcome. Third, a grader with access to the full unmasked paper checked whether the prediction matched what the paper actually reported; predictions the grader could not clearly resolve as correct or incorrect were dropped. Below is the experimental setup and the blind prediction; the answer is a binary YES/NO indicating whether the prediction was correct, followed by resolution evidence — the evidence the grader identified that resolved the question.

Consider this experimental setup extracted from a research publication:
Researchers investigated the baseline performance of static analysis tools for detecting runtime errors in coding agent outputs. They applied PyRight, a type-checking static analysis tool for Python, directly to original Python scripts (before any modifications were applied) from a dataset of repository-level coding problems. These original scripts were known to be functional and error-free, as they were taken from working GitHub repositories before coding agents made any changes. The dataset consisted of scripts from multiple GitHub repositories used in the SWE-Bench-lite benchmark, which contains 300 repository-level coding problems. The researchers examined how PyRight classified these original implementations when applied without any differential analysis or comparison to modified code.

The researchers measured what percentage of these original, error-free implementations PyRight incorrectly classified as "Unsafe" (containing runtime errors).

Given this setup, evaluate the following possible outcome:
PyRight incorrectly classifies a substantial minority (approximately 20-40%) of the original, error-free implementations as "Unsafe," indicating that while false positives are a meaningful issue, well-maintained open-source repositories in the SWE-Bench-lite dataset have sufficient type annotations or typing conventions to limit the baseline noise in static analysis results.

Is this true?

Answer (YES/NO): NO